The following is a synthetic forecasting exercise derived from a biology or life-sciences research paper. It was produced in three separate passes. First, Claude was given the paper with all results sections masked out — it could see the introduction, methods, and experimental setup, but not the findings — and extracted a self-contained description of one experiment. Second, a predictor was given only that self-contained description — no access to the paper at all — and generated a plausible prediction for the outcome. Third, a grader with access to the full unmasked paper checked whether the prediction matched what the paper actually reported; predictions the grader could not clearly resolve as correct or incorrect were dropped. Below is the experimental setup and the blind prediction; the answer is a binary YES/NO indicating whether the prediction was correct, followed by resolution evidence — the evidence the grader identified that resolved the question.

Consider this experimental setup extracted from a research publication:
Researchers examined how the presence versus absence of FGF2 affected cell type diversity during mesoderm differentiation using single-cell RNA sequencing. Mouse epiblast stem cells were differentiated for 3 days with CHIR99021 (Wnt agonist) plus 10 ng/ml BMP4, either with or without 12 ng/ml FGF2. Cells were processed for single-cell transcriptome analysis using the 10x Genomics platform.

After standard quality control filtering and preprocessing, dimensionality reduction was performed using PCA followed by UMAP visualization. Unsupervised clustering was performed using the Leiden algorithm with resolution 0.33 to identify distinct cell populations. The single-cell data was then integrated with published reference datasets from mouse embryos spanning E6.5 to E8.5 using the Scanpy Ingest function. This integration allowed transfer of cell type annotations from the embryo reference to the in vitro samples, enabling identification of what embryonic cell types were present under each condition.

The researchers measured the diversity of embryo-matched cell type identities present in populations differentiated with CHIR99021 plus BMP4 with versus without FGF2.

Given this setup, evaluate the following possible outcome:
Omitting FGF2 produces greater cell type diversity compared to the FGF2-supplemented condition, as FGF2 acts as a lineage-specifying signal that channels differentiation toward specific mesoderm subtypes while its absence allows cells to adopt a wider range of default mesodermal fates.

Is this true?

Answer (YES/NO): NO